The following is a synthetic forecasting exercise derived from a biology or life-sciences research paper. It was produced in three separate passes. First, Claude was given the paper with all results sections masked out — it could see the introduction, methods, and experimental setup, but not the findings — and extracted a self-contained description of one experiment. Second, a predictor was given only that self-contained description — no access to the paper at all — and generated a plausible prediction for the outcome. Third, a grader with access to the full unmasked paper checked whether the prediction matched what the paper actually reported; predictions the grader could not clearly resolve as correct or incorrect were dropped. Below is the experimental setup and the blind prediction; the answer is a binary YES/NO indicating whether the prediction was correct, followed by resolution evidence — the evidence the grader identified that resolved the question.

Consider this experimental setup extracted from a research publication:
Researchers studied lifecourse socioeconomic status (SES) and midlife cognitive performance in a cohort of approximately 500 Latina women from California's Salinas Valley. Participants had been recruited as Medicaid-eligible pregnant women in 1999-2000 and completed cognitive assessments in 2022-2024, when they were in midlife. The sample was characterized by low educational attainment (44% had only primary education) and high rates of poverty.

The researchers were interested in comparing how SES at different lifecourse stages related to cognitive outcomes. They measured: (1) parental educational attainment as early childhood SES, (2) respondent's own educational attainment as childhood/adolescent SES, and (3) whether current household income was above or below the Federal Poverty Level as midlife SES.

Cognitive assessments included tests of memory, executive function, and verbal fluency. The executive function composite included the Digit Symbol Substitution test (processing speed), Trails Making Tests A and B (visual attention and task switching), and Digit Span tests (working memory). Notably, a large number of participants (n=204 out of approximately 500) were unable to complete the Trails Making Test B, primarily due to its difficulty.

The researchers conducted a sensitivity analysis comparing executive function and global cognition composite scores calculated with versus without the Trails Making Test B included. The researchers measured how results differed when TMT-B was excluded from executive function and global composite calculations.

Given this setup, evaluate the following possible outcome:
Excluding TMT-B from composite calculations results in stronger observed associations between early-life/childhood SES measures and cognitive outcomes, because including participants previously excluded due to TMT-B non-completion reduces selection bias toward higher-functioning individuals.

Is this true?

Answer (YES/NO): NO